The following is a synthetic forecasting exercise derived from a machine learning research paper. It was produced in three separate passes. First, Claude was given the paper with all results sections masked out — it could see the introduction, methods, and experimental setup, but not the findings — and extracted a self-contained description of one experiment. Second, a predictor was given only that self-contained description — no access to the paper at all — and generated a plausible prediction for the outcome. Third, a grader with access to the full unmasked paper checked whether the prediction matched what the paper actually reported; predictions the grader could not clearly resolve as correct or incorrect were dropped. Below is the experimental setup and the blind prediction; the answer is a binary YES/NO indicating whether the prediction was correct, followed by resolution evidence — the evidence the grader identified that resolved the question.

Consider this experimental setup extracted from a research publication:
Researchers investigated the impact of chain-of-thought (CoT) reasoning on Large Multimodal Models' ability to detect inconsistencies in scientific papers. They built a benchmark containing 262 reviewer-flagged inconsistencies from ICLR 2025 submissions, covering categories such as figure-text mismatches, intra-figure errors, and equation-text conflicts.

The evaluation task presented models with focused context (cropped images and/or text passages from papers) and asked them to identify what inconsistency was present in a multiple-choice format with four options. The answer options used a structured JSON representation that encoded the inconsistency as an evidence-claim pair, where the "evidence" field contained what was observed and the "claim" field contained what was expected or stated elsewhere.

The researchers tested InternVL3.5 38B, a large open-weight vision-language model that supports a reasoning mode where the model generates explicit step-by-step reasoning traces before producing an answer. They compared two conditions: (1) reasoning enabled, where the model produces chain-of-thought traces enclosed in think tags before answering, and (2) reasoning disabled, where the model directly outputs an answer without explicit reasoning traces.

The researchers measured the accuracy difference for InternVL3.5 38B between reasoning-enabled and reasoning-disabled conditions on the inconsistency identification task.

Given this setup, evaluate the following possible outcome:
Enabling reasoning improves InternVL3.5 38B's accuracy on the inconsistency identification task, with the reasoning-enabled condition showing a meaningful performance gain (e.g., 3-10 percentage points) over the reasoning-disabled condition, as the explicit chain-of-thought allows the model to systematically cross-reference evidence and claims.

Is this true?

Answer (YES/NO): YES